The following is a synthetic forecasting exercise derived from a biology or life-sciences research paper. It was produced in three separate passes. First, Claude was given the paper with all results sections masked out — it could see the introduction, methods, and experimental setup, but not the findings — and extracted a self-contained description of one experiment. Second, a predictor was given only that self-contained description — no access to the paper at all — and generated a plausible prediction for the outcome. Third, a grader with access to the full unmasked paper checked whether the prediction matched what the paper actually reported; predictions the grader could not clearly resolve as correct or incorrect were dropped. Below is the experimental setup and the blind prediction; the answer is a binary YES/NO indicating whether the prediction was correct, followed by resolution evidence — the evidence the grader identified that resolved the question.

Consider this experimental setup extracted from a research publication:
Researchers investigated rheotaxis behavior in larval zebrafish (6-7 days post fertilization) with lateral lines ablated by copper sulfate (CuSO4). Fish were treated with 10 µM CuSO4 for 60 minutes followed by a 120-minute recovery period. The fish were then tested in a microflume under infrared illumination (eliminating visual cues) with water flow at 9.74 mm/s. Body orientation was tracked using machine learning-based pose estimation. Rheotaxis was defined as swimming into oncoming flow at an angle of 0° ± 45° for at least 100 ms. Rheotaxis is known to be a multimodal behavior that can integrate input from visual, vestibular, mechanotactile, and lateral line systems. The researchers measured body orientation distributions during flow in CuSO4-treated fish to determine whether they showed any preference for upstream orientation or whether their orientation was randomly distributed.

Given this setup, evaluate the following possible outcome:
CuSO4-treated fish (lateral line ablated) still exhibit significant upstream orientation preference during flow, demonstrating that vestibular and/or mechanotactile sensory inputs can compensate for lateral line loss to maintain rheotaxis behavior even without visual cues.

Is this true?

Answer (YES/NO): YES